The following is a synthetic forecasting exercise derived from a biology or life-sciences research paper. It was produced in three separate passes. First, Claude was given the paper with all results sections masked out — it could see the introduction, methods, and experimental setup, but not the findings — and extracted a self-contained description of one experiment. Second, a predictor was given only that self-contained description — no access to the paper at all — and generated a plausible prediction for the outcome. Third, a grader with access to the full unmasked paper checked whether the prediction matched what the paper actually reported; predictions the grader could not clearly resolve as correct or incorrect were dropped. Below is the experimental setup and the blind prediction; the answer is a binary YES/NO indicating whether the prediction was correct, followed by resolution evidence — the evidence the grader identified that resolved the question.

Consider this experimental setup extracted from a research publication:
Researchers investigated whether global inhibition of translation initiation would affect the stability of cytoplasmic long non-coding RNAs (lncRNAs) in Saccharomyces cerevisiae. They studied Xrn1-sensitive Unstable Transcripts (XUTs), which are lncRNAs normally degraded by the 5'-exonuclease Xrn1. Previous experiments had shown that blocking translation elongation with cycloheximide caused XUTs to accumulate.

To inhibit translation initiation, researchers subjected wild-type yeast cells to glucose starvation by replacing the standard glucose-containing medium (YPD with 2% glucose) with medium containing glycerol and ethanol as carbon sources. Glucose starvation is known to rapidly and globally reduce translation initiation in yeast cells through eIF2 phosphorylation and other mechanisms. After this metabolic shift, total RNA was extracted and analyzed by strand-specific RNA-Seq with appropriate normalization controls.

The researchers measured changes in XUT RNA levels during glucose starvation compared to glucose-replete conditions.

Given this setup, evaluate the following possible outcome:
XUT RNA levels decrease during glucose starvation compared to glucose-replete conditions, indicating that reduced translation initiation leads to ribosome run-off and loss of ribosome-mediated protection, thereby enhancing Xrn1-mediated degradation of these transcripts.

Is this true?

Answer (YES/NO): NO